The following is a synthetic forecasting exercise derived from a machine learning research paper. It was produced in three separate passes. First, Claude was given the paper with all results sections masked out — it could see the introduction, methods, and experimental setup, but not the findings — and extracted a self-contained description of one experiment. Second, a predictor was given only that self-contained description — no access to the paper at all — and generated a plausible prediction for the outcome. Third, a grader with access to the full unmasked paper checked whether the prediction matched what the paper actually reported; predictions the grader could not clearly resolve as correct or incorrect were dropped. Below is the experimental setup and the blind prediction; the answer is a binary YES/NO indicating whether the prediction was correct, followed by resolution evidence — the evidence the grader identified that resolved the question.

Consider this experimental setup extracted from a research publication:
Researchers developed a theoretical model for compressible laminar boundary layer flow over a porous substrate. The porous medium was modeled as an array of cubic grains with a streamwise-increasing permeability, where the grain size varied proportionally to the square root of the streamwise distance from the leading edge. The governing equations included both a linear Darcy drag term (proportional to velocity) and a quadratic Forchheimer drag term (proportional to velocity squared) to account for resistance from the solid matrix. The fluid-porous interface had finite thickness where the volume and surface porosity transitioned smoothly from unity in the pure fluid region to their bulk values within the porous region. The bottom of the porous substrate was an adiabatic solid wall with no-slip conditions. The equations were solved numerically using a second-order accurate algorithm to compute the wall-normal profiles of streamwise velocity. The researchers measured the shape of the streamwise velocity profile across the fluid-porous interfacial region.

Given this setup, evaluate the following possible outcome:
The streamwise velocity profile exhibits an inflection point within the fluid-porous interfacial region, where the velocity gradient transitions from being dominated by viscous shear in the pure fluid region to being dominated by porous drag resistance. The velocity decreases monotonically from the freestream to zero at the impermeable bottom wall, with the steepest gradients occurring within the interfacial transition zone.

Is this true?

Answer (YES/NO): YES